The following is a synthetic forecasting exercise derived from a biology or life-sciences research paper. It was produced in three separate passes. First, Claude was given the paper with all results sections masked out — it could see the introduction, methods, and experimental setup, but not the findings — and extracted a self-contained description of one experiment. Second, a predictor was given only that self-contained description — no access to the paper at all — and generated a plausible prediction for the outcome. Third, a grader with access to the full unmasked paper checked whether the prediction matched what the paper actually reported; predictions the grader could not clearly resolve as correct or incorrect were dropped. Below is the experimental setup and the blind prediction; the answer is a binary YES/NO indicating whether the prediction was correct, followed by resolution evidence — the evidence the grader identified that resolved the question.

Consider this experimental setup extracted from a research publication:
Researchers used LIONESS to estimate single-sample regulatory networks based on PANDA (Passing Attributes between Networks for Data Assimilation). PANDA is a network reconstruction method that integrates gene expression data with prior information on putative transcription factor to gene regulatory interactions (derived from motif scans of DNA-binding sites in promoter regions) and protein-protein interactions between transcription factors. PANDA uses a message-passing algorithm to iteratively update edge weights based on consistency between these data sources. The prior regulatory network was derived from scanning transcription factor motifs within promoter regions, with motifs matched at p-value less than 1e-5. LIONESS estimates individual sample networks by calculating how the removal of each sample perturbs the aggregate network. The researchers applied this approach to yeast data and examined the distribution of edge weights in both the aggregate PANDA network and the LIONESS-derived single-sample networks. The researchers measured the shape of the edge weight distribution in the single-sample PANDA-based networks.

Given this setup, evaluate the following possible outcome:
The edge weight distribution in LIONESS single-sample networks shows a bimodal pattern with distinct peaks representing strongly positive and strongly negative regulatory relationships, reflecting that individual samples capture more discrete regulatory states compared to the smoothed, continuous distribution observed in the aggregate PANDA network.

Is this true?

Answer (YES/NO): NO